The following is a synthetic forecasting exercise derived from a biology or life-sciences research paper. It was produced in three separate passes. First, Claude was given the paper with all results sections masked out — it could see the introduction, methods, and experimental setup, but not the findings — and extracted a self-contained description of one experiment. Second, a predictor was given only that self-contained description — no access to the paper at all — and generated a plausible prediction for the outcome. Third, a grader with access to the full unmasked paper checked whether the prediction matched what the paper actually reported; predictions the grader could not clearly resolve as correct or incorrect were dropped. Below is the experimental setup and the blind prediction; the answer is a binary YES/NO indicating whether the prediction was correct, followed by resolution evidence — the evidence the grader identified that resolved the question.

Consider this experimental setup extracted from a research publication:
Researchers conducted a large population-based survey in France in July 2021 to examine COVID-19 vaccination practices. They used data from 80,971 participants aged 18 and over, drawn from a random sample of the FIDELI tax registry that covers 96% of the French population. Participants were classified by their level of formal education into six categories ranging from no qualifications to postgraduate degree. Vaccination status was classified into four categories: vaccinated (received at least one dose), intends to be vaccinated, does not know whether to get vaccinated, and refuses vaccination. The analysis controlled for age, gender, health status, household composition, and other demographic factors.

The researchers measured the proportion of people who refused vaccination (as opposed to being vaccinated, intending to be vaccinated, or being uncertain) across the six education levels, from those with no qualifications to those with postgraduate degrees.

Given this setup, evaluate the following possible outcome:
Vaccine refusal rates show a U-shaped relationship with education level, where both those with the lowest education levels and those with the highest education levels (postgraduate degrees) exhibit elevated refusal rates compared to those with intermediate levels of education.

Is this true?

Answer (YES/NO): NO